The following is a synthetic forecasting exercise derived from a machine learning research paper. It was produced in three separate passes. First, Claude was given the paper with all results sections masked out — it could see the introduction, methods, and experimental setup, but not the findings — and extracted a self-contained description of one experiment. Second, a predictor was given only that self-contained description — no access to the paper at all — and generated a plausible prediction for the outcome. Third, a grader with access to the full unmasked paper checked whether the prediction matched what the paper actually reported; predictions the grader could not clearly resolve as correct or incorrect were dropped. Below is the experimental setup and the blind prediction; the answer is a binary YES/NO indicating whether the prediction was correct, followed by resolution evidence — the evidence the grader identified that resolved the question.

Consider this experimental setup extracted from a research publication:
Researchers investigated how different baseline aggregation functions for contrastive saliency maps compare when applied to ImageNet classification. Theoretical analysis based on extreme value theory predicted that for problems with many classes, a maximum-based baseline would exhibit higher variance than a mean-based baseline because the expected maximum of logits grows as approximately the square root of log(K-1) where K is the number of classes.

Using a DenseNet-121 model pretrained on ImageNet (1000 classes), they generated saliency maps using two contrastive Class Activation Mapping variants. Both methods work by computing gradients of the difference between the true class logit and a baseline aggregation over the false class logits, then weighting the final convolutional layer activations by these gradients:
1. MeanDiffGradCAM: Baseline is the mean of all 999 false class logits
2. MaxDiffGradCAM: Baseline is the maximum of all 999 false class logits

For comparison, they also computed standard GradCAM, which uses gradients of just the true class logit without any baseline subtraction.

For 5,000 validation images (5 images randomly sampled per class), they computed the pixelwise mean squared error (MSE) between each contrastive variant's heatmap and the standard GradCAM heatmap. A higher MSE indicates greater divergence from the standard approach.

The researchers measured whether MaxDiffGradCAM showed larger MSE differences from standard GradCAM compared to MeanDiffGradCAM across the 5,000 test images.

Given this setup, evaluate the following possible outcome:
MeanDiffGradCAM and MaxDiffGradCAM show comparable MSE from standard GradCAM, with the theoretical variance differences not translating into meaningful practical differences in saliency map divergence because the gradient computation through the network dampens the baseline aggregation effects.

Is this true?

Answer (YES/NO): NO